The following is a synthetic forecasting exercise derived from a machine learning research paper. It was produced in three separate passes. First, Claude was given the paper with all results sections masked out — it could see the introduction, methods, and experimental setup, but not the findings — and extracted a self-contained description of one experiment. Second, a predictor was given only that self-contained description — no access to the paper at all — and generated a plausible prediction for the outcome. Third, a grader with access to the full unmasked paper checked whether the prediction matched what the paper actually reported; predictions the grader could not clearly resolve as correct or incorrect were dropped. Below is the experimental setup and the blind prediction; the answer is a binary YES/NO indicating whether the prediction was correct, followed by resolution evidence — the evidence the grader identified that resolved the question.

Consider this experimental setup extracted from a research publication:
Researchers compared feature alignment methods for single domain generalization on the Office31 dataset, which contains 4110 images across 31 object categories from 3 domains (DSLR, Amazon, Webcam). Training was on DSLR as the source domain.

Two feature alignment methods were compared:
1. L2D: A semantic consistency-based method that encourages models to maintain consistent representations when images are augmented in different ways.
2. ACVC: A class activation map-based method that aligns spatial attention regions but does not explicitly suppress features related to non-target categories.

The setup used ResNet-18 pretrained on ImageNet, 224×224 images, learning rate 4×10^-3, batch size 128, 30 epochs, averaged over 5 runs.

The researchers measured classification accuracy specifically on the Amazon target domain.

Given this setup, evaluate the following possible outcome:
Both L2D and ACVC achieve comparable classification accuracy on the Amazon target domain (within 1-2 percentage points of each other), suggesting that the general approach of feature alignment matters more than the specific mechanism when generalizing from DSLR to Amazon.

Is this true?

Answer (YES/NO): YES